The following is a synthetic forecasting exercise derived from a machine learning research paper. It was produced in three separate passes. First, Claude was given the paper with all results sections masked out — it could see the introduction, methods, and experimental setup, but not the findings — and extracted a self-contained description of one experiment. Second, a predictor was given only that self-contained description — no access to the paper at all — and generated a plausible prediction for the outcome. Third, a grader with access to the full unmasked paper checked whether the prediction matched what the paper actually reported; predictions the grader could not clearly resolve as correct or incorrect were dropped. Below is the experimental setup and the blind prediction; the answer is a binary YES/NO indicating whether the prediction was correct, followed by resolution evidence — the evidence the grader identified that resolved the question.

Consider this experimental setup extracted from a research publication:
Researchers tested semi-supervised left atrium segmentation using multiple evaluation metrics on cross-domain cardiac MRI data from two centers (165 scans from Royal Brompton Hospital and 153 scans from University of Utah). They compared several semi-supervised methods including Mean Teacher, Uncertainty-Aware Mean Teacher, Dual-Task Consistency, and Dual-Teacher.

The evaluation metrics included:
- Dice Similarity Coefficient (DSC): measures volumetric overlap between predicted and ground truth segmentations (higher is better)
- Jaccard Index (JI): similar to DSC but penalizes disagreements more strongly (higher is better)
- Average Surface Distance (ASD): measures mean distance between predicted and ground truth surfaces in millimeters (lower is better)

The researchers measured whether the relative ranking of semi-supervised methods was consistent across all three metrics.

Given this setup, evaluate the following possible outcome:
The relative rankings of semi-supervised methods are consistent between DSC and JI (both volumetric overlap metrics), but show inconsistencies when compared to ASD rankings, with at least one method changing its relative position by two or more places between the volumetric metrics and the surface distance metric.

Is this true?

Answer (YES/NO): YES